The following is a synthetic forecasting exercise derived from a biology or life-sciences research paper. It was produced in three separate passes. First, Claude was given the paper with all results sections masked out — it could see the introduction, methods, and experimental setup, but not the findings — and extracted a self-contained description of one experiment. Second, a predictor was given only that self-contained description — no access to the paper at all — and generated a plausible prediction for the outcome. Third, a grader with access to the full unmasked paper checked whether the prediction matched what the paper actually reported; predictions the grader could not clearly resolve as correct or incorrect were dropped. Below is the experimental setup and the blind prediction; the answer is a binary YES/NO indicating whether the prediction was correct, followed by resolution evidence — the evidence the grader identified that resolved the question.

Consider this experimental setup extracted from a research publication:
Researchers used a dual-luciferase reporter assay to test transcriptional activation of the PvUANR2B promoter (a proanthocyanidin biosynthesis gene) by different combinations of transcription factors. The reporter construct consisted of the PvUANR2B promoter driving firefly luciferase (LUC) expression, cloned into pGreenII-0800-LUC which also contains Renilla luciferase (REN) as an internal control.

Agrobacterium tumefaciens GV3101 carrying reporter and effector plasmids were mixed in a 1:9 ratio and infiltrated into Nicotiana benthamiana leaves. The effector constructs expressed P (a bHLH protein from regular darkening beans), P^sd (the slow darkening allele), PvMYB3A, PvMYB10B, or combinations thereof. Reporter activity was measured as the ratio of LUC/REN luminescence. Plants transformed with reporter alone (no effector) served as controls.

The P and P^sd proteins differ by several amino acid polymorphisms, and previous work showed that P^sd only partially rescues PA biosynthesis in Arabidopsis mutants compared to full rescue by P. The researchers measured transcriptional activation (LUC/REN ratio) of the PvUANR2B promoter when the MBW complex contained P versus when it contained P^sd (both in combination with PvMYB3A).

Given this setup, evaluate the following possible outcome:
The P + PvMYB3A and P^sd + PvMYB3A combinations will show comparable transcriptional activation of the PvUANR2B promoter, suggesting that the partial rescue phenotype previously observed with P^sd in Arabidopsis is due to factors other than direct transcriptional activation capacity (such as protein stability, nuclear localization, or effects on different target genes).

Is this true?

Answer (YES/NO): NO